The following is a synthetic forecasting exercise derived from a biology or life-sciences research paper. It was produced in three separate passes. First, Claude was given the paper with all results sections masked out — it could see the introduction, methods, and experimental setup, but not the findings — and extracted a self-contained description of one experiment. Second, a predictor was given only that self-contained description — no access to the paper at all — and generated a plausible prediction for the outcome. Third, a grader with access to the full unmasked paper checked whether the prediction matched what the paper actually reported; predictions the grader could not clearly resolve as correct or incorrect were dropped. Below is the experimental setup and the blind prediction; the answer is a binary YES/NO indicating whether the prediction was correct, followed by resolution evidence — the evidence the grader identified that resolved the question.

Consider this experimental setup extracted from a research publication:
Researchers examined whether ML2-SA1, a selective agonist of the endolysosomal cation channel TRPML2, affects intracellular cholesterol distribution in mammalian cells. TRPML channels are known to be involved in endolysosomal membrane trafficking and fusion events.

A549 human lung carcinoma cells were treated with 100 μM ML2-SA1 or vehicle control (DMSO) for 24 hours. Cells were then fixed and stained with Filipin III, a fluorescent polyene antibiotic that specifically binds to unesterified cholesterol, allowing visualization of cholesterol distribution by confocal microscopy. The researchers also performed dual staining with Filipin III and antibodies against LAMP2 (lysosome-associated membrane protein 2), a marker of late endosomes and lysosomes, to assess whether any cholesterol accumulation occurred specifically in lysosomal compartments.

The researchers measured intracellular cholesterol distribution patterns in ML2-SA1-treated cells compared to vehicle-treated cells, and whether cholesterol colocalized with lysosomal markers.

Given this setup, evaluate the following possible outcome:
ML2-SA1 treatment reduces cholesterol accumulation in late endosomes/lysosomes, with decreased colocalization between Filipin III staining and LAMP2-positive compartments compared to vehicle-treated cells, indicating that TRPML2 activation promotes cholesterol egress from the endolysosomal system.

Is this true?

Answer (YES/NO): NO